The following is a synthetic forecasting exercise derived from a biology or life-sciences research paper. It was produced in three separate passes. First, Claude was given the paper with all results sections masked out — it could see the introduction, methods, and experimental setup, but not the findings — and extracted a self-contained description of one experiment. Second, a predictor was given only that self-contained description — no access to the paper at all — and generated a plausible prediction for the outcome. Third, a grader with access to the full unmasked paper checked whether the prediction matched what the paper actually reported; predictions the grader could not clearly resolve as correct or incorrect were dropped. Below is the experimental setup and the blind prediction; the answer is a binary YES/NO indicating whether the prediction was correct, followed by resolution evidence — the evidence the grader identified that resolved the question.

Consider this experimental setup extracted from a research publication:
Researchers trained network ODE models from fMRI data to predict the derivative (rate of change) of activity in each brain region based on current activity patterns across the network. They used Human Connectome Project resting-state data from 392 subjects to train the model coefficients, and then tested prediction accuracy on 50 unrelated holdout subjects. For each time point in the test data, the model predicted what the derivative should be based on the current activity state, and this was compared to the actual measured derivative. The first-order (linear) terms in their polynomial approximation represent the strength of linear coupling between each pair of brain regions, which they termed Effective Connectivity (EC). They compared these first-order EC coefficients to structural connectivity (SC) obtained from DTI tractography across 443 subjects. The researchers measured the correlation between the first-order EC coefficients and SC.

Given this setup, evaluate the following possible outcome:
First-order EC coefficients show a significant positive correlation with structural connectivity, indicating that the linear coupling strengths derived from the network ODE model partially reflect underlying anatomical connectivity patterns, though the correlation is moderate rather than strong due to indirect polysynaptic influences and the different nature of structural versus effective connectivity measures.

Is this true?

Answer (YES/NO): YES